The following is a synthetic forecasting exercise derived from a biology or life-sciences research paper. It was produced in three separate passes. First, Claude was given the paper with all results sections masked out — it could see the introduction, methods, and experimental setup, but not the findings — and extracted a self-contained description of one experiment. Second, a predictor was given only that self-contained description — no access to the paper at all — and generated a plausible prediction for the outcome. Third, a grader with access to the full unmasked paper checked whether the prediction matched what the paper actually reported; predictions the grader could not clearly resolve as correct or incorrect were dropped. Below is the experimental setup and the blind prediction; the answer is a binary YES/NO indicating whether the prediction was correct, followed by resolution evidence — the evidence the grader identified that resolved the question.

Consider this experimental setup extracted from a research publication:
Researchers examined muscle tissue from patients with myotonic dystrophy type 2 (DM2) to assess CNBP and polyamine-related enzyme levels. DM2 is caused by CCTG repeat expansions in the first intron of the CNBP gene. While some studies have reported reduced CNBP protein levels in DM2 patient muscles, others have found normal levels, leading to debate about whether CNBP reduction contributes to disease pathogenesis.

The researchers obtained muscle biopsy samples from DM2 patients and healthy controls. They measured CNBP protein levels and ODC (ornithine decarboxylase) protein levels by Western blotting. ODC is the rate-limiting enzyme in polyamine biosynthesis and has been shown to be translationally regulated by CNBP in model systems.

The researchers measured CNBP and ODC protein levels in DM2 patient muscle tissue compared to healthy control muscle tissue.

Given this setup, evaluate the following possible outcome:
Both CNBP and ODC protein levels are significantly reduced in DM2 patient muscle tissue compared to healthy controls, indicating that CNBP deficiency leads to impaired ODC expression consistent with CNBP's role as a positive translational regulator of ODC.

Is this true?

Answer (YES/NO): YES